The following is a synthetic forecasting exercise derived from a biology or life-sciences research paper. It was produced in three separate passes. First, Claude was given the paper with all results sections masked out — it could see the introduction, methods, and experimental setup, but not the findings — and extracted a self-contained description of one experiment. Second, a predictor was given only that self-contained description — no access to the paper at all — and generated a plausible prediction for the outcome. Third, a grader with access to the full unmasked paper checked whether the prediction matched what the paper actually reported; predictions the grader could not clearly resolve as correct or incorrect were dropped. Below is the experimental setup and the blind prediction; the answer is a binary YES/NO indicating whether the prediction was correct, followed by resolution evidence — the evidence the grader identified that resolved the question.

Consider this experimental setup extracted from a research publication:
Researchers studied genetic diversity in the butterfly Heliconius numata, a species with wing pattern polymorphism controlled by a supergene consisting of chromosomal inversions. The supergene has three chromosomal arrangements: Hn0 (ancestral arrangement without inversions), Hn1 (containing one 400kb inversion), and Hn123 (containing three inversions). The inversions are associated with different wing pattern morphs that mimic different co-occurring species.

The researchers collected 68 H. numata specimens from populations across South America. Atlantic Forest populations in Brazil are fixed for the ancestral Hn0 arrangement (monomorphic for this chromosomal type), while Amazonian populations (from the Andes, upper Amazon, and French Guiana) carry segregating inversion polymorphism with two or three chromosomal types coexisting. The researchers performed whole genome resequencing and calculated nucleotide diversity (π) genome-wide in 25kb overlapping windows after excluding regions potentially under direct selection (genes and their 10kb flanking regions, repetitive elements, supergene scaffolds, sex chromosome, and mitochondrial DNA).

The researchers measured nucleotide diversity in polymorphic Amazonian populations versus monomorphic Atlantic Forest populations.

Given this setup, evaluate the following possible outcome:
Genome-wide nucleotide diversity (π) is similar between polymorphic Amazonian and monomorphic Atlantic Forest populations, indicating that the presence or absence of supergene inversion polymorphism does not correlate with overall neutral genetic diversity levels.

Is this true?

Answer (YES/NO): NO